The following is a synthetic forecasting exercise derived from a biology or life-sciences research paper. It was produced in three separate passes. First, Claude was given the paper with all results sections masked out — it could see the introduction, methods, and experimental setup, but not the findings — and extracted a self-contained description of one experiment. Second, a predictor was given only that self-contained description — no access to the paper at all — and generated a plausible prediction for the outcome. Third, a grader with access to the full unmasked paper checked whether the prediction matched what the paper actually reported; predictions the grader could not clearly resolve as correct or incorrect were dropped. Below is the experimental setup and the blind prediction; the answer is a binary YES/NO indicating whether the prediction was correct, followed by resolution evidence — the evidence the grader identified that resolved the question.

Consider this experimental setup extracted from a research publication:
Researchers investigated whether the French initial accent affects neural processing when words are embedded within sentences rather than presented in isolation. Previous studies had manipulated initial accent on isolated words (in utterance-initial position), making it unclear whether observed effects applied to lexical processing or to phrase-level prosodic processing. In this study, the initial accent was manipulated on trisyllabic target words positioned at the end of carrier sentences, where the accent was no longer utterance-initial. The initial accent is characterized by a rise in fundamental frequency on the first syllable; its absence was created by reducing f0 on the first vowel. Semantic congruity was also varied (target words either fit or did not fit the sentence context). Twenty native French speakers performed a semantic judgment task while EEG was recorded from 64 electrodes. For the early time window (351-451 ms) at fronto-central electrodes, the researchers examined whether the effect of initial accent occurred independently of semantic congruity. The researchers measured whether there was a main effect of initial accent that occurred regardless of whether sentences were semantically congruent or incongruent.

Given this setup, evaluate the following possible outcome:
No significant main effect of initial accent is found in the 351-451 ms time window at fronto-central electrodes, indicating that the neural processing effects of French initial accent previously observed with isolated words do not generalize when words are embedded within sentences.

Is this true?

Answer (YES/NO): NO